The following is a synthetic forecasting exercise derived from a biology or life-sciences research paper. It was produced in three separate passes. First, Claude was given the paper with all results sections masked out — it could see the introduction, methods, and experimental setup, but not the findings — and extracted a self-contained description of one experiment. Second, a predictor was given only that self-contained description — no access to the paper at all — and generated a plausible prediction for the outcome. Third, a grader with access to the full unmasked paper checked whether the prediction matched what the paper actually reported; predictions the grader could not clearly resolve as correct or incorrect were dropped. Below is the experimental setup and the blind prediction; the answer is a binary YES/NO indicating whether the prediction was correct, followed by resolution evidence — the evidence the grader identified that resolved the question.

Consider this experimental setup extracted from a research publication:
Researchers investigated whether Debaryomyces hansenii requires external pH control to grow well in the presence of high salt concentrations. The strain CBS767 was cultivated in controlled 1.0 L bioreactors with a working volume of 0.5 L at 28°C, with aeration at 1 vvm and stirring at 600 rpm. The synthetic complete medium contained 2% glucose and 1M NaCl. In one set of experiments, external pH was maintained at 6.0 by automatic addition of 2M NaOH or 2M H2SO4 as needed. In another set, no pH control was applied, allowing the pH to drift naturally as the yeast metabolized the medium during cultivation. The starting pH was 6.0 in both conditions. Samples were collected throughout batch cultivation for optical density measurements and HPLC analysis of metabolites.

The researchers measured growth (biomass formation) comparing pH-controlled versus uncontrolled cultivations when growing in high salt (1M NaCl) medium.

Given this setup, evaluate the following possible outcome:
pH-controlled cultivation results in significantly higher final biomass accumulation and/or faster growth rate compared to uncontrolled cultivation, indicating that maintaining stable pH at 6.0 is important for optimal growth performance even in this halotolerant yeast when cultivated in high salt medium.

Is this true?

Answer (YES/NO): NO